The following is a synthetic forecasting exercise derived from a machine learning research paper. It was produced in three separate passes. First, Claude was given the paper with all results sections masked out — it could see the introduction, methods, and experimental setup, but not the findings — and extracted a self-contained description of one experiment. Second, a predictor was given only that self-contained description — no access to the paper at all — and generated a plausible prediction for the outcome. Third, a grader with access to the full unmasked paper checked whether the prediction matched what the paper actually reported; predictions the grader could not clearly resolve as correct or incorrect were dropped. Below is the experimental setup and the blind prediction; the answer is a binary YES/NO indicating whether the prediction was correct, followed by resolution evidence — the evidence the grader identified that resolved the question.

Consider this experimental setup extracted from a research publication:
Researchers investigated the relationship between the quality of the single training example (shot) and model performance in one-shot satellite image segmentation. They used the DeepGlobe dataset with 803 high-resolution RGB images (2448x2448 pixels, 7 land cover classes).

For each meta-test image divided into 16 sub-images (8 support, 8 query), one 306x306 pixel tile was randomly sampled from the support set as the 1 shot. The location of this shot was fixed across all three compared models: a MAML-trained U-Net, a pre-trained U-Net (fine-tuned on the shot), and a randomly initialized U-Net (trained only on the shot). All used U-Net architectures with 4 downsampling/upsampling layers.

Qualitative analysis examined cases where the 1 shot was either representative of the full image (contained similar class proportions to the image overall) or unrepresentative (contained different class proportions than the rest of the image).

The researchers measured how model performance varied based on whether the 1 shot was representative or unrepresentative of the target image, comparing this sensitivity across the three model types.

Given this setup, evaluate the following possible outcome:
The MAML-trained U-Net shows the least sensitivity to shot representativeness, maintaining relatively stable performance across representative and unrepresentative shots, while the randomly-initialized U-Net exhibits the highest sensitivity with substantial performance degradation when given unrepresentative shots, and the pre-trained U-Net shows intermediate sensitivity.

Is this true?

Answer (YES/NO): NO